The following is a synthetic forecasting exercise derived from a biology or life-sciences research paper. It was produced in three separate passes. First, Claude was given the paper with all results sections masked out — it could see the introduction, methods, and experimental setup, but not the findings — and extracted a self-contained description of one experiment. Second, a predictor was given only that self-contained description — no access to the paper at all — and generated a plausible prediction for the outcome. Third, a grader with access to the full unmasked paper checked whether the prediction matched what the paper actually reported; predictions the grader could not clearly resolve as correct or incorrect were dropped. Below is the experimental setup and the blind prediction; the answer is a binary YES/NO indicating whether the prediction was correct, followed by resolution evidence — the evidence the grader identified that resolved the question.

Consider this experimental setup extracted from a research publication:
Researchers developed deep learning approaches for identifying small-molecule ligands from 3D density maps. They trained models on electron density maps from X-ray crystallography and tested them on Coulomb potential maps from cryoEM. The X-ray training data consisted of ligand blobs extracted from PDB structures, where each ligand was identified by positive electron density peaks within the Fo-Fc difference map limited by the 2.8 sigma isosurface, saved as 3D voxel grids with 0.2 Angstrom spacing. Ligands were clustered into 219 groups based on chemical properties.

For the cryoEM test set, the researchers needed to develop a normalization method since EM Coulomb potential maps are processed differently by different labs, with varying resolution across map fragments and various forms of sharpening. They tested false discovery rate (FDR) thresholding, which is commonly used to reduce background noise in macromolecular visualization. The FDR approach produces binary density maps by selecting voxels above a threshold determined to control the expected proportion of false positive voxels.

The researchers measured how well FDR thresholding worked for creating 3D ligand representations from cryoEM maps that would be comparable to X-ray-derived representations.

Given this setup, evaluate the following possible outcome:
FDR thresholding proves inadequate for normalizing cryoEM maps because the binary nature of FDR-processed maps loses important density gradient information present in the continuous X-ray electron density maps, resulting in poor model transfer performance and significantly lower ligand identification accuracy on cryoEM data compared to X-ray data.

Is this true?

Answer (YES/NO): NO